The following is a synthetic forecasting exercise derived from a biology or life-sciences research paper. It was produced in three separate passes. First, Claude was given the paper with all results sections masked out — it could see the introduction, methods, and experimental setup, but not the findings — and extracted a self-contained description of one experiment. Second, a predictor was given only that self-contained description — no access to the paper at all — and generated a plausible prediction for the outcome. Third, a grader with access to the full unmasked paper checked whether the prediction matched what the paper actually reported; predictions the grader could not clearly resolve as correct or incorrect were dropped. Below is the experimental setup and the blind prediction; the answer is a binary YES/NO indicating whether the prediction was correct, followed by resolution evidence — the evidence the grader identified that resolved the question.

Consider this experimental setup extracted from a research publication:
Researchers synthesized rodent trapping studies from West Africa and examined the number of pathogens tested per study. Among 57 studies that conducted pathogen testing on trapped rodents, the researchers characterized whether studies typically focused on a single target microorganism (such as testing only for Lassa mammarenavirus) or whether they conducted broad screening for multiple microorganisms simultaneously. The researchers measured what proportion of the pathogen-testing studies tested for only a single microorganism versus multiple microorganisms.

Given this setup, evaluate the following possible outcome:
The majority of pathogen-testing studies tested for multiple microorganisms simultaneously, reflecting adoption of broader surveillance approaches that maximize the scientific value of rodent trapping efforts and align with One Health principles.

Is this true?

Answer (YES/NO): NO